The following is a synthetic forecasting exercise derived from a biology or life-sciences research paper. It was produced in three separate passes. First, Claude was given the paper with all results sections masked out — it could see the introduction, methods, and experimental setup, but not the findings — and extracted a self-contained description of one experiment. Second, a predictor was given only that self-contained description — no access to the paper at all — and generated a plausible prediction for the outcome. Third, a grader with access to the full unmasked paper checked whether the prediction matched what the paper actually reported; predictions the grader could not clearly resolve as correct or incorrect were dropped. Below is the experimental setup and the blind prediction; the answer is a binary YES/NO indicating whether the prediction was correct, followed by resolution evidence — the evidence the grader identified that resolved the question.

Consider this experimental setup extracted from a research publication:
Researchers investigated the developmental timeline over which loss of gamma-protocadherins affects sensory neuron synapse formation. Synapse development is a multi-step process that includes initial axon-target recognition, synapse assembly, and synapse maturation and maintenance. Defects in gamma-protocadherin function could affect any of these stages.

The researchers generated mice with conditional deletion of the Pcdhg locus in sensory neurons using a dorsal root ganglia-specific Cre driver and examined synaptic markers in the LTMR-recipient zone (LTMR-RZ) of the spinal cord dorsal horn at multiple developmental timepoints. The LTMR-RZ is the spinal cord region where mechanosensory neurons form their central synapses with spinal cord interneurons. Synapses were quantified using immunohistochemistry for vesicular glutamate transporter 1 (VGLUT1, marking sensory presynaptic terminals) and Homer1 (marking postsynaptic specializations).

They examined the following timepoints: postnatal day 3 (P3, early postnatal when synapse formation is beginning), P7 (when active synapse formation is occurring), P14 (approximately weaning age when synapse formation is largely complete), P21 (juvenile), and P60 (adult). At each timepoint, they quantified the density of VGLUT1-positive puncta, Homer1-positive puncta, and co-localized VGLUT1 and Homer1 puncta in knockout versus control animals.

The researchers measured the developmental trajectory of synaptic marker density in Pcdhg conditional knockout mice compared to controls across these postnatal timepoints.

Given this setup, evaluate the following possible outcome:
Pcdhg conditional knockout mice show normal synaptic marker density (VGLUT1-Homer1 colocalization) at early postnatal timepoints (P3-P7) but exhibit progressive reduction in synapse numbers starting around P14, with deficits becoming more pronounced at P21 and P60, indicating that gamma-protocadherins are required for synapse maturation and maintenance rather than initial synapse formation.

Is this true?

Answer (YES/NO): NO